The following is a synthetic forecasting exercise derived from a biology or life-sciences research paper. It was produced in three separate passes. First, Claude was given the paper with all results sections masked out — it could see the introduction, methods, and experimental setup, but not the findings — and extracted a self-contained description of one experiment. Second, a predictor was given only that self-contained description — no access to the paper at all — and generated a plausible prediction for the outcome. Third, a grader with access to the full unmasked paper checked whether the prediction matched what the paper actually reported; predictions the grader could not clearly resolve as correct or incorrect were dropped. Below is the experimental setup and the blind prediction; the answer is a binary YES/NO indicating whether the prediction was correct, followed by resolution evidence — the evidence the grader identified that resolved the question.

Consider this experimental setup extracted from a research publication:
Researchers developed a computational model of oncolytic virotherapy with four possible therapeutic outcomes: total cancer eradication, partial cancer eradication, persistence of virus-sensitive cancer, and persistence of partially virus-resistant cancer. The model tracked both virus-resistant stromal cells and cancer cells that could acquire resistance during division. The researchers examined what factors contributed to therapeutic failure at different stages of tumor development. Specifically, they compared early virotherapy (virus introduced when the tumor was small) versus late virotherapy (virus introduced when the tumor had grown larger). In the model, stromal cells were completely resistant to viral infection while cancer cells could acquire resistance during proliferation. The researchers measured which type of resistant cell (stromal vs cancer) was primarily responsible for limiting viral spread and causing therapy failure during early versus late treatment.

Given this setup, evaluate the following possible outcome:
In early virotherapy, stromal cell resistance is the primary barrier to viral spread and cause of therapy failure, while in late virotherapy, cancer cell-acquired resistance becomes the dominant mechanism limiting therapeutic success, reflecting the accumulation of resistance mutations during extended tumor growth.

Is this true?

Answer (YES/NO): YES